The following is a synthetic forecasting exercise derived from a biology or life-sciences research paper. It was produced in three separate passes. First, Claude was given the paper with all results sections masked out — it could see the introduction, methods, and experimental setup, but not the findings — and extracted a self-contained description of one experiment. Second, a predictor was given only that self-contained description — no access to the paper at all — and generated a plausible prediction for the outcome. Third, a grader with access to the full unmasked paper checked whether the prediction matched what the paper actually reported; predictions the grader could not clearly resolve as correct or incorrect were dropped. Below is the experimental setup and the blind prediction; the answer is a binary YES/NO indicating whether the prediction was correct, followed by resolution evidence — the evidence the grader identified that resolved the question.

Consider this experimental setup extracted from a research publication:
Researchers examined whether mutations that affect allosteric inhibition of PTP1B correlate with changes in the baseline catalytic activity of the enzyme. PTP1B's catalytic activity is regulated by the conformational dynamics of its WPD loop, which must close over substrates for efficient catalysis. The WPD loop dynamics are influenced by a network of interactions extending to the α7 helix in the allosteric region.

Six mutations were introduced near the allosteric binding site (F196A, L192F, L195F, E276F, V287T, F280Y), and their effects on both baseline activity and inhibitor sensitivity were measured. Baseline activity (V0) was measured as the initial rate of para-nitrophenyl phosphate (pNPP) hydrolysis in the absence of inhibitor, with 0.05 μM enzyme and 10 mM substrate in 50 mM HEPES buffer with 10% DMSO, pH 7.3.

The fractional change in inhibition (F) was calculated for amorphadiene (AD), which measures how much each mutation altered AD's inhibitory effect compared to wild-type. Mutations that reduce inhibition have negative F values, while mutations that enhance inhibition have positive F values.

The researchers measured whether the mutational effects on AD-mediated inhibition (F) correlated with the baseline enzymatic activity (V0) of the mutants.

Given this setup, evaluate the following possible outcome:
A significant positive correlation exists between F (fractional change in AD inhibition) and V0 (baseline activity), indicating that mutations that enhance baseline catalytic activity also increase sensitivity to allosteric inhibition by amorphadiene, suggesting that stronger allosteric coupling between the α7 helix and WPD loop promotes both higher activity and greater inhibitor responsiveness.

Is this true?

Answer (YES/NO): NO